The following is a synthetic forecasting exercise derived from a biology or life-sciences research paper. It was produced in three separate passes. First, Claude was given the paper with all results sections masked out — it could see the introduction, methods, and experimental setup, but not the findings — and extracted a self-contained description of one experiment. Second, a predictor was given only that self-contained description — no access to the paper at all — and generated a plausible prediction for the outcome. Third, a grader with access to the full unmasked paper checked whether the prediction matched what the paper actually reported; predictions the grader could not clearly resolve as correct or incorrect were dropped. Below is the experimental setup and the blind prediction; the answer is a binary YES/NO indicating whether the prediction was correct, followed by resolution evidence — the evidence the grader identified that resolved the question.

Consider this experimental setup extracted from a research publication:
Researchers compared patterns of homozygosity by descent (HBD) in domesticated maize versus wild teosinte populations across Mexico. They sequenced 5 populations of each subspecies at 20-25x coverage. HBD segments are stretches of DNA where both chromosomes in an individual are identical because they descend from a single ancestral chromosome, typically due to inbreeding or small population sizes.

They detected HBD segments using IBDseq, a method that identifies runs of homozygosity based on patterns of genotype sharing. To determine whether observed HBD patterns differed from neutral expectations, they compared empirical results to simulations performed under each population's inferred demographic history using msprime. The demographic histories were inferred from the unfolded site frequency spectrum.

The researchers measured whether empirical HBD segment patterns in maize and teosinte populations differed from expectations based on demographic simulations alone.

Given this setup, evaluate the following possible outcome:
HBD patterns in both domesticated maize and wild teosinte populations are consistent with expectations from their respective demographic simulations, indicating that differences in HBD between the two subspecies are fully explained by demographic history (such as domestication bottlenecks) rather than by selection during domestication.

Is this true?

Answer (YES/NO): NO